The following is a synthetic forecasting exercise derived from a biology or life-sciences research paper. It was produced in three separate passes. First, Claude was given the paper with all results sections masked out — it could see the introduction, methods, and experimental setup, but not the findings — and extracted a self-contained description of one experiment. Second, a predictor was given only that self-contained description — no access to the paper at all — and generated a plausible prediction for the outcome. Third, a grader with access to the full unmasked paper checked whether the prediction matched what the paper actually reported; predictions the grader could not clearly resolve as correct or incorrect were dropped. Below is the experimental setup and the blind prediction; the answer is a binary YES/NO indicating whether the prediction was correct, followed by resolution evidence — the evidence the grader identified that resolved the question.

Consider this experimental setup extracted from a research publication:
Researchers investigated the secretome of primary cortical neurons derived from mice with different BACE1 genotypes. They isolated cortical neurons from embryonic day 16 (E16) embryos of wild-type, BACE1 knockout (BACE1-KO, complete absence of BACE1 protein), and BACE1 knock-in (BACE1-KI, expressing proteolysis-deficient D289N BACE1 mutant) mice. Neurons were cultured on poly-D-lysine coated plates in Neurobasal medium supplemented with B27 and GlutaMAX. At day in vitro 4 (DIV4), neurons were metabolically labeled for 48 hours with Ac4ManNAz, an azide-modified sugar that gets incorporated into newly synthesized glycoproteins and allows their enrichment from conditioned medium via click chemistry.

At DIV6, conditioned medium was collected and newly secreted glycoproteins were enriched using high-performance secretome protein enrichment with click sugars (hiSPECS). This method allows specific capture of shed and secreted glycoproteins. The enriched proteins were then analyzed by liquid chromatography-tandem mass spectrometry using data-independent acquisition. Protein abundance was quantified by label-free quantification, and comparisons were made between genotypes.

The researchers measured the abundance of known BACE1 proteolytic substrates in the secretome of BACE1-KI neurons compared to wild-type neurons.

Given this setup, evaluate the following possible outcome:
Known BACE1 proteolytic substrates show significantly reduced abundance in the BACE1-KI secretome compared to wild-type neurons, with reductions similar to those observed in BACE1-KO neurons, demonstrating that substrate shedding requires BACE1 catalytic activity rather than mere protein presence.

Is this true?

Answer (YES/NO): YES